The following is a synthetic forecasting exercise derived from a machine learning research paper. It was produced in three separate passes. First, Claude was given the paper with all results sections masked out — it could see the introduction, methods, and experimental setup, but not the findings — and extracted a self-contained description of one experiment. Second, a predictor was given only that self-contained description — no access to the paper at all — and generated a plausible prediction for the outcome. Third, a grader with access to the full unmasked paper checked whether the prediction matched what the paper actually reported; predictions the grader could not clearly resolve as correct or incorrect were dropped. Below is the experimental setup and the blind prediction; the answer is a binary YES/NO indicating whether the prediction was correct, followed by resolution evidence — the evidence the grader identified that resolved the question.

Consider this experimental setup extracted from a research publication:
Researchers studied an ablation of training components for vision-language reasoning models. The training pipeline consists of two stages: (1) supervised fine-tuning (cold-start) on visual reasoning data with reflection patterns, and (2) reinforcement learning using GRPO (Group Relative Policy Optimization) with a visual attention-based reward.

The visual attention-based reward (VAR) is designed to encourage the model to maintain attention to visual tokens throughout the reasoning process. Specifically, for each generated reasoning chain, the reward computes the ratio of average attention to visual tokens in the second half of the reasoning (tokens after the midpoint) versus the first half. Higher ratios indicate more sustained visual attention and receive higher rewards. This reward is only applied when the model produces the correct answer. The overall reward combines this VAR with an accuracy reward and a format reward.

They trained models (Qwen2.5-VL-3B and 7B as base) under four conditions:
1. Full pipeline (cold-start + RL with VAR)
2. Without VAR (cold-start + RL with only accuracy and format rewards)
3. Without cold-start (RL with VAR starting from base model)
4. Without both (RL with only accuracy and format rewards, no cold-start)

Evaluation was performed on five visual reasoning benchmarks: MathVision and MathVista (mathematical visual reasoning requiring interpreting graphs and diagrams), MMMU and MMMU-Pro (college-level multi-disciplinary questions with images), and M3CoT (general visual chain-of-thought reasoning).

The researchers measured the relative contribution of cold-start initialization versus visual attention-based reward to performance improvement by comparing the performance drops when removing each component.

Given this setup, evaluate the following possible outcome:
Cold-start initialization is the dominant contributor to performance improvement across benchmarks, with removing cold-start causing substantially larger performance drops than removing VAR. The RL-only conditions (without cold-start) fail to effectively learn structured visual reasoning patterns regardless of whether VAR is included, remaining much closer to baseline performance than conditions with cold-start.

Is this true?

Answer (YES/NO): YES